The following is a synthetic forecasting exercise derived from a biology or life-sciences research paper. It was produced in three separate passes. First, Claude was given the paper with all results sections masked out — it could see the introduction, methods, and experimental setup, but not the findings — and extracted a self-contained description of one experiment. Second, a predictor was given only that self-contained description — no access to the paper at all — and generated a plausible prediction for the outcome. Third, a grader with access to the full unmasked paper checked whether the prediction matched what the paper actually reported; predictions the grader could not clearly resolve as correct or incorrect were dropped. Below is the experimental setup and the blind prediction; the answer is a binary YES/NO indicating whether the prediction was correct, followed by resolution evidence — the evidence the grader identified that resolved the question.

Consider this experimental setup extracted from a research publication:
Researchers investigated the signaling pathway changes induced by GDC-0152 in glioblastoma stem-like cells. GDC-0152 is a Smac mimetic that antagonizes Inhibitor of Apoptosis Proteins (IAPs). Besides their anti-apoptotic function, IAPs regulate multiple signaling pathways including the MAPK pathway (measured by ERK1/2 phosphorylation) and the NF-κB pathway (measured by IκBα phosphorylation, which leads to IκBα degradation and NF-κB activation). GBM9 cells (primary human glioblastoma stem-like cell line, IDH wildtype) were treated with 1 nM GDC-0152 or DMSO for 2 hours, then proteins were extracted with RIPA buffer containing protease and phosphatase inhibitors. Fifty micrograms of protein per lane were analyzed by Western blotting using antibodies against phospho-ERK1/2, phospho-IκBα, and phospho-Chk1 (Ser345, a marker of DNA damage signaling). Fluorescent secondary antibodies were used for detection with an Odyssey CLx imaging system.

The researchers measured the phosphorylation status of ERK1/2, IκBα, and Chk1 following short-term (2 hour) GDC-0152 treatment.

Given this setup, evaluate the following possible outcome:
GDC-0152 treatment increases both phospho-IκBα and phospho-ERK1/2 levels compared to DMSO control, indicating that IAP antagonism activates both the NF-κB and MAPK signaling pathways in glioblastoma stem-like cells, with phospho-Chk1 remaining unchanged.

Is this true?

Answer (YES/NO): NO